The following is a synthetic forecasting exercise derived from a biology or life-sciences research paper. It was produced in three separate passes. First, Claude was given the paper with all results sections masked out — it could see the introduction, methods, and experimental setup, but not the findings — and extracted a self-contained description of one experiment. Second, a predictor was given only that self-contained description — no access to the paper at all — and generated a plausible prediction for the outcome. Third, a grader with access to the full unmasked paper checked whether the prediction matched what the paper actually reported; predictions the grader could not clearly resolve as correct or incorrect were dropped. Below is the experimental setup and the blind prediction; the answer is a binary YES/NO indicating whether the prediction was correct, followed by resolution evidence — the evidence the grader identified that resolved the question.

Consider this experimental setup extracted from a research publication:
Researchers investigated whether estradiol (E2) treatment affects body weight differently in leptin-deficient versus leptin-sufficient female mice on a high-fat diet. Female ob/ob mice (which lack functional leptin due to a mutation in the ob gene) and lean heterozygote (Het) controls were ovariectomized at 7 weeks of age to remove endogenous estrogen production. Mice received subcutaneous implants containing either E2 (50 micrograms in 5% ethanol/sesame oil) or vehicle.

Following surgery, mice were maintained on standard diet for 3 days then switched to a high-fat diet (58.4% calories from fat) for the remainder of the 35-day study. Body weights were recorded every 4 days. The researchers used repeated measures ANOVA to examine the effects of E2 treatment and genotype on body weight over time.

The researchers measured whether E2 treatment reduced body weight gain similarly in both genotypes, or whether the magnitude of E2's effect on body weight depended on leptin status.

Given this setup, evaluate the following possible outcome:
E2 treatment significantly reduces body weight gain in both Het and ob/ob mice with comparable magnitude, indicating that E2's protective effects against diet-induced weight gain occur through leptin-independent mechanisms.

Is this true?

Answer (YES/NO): NO